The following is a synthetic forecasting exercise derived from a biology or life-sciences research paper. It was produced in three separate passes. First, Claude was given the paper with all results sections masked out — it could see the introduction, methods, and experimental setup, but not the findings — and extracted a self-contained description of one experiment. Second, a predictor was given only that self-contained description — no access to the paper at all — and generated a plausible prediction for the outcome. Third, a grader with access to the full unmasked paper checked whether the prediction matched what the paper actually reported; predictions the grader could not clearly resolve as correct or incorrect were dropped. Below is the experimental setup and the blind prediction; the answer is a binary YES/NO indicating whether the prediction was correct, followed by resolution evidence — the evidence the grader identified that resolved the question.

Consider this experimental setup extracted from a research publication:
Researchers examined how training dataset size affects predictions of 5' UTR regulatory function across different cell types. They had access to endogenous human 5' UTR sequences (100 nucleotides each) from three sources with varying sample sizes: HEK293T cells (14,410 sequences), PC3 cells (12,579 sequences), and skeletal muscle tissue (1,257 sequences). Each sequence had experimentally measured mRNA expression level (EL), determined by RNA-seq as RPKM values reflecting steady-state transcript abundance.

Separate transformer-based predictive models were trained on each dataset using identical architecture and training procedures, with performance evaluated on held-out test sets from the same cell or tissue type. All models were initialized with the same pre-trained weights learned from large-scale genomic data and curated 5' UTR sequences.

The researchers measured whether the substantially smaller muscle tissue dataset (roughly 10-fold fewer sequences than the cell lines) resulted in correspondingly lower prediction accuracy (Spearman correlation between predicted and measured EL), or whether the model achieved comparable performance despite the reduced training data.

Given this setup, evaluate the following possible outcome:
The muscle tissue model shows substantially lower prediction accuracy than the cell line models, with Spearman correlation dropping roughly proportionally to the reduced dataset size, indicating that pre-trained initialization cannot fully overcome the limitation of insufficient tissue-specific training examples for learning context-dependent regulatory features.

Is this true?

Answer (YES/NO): NO